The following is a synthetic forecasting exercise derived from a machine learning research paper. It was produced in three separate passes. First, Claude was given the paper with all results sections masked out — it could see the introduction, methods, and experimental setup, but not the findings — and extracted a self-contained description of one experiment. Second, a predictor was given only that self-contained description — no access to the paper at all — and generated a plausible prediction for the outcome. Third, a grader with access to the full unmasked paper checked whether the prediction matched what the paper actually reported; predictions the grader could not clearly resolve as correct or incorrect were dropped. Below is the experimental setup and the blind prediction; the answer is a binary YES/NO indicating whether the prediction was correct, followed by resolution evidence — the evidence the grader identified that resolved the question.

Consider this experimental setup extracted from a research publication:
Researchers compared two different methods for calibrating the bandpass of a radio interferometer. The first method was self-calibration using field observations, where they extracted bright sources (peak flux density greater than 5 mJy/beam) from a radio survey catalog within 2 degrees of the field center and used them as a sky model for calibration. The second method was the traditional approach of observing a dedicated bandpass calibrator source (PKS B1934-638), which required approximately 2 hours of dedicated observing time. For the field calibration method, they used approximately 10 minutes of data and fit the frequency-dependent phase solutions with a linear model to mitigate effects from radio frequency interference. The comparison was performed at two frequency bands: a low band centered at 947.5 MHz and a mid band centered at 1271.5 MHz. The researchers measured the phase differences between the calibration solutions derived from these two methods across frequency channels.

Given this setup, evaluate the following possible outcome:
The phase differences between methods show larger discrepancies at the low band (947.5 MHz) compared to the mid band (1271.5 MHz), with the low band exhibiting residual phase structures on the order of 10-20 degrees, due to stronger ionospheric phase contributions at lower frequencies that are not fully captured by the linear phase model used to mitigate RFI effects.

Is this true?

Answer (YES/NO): NO